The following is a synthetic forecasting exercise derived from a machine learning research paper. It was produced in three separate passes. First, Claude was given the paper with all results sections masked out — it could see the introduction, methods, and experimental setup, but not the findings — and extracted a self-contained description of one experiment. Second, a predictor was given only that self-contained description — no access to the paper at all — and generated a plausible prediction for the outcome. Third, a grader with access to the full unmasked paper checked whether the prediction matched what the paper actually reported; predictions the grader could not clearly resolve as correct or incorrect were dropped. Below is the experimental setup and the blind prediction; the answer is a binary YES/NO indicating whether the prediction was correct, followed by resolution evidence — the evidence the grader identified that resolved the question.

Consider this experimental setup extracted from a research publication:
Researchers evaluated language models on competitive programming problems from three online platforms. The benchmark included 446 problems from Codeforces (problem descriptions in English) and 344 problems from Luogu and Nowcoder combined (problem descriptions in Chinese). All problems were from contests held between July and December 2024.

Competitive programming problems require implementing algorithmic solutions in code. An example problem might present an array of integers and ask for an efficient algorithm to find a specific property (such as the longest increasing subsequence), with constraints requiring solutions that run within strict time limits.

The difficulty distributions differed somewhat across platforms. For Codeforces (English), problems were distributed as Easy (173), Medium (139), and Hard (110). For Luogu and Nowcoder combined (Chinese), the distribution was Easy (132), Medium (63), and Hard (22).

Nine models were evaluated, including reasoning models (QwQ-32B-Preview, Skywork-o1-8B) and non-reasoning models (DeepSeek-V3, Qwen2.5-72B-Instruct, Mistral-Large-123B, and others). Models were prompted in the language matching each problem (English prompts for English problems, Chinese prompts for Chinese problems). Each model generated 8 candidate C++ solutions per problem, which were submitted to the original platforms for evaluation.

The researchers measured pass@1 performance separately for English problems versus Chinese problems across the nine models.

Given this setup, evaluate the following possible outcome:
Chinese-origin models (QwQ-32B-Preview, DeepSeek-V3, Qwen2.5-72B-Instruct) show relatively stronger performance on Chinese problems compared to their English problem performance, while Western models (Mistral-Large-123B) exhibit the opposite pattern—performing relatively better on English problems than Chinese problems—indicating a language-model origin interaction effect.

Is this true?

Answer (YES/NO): NO